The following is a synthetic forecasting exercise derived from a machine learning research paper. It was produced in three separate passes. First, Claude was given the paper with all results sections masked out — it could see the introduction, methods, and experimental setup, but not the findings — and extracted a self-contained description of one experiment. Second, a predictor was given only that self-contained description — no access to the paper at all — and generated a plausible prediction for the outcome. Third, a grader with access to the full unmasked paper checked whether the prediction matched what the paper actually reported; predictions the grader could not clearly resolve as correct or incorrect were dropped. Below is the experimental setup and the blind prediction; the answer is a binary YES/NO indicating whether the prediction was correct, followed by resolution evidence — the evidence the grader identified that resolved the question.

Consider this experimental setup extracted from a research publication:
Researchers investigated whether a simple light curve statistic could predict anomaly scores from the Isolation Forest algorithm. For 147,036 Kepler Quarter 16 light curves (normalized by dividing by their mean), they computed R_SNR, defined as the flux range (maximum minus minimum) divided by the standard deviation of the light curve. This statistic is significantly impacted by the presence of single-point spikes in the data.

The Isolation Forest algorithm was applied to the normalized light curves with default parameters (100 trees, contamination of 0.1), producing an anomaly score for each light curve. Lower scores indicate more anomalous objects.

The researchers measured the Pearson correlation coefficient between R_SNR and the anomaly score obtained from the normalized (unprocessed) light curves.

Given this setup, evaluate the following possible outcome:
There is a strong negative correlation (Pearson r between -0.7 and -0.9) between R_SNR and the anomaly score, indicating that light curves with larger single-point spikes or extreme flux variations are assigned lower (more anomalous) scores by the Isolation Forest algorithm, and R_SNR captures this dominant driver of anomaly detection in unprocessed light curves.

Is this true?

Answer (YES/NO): NO